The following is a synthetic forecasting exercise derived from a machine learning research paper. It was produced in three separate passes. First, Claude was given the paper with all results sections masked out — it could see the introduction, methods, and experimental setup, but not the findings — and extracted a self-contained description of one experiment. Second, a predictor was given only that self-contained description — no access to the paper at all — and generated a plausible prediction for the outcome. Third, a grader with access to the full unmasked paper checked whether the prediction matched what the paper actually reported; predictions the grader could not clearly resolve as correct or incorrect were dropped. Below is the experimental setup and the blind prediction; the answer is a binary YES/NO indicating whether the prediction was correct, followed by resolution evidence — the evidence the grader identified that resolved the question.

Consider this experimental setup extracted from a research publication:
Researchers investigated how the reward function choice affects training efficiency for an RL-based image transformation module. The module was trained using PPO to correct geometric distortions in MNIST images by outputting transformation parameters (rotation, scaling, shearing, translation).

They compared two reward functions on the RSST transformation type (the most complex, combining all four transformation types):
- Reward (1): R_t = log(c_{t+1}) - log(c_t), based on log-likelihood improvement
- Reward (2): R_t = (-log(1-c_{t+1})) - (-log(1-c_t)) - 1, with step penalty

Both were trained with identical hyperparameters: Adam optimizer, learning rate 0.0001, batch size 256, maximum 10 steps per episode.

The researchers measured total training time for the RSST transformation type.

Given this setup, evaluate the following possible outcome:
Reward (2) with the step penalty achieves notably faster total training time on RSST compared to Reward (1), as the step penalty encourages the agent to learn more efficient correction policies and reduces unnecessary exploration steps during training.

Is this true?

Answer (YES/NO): YES